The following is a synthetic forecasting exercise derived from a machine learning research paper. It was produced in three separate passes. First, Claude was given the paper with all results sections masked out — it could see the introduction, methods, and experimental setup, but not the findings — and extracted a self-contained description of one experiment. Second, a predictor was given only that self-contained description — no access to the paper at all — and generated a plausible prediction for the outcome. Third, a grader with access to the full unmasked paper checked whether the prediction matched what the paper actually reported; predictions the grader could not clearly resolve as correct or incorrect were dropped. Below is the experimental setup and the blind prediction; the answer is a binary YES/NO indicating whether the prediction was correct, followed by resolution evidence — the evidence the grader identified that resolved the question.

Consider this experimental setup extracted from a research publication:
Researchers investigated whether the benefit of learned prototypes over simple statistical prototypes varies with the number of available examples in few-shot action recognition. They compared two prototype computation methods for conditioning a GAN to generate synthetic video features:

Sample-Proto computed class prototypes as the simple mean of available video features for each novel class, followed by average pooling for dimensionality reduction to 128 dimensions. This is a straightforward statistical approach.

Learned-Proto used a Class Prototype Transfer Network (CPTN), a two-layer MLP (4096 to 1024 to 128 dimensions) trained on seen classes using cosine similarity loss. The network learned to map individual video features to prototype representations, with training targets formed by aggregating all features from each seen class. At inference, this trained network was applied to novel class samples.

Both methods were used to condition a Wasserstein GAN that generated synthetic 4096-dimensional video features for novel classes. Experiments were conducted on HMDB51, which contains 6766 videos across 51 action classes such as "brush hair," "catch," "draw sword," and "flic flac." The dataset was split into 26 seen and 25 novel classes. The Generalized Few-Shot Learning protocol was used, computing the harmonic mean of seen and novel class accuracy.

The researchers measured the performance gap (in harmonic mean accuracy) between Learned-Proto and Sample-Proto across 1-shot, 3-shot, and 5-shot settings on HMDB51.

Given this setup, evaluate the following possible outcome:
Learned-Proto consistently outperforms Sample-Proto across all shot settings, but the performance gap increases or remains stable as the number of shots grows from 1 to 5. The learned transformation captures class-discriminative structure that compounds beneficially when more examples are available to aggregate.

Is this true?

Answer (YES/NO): NO